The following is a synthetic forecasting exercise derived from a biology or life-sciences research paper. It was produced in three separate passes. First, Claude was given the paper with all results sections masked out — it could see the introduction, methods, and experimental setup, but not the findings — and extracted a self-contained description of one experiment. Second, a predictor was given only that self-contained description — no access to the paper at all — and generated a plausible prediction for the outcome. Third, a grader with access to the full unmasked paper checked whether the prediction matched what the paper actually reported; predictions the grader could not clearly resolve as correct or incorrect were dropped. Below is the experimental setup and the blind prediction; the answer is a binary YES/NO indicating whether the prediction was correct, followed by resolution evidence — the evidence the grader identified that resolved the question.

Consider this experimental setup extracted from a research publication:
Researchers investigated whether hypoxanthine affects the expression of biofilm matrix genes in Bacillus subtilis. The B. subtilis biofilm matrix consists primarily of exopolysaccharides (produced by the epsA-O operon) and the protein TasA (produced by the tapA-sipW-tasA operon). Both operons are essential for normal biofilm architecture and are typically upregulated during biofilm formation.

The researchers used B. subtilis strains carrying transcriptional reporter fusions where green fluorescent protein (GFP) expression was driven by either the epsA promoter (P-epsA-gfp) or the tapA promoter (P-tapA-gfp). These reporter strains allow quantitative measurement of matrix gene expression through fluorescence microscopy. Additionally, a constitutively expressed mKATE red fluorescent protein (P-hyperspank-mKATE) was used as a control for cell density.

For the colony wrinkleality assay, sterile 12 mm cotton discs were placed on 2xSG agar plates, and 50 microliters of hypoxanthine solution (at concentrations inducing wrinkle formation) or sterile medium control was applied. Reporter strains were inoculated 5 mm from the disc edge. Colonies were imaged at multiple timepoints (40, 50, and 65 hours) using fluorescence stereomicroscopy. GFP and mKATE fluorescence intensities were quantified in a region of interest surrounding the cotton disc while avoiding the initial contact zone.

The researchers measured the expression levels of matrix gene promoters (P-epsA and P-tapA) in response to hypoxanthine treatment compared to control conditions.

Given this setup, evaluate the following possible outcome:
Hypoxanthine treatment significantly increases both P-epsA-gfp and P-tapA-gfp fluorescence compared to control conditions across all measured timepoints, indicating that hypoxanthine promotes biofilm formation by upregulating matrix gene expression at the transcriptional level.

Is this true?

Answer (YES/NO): NO